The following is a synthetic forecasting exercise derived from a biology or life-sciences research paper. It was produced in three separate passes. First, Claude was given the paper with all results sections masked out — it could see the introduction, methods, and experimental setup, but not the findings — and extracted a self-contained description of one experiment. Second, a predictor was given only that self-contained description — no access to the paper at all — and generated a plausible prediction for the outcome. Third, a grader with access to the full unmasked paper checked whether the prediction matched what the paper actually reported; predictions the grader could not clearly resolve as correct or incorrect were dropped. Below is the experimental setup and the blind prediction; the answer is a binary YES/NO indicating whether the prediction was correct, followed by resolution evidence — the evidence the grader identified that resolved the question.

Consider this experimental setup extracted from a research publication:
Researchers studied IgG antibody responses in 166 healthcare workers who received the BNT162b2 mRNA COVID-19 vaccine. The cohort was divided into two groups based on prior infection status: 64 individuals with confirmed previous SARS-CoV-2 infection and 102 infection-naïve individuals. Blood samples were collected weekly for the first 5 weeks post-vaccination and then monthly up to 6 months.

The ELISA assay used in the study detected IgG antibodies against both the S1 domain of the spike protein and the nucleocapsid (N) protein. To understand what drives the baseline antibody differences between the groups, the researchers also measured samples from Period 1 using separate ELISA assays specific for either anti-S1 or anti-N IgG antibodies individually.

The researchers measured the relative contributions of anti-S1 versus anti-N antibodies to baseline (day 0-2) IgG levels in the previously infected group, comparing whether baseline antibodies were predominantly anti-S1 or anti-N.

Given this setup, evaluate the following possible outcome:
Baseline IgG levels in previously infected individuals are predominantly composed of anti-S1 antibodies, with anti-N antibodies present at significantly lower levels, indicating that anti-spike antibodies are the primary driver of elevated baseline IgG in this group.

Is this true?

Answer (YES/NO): NO